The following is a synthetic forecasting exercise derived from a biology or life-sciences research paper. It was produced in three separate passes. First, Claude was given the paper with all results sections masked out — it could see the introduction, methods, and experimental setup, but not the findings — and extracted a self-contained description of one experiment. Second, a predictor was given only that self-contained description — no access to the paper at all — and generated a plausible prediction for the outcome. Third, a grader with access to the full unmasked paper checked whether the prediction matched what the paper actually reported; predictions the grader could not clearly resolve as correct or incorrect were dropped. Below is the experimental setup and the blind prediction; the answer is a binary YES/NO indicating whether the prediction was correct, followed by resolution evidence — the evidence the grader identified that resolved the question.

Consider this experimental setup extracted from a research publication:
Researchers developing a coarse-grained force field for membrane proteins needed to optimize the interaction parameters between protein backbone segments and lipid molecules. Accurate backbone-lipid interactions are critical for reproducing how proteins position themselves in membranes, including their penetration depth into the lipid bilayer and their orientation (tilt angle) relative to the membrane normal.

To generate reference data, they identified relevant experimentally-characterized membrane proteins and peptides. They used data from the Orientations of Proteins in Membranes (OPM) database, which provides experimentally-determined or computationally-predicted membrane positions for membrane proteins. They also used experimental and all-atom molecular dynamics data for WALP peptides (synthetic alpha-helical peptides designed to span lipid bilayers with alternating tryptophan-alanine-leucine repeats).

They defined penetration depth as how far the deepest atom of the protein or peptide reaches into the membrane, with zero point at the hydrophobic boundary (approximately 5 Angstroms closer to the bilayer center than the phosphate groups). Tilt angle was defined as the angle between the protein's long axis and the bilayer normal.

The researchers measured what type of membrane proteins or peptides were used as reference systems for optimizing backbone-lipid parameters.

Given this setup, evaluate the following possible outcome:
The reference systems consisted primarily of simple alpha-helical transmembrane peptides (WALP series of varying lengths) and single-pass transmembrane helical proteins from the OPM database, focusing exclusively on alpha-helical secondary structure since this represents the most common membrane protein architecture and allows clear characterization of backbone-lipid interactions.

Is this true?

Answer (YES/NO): NO